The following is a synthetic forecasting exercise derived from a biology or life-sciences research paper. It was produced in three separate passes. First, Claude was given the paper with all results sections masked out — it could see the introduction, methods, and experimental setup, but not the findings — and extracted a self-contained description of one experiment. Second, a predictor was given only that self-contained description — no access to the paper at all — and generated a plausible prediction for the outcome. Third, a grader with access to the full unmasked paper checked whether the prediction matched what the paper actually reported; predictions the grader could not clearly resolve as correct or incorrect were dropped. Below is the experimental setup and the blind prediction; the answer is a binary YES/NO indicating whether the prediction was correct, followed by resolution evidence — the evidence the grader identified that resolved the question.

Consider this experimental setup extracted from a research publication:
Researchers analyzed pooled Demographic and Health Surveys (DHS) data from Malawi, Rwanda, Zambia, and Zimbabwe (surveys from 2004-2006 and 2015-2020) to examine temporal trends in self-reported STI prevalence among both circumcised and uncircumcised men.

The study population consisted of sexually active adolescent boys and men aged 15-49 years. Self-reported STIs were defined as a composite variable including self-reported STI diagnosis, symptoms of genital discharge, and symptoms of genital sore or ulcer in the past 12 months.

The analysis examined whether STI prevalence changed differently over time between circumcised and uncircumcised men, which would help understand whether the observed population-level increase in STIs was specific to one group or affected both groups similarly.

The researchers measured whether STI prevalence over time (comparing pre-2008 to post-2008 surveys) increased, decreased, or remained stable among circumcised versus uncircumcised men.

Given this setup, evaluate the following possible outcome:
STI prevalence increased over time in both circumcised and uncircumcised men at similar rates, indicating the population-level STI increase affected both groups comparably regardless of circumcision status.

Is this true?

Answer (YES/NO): YES